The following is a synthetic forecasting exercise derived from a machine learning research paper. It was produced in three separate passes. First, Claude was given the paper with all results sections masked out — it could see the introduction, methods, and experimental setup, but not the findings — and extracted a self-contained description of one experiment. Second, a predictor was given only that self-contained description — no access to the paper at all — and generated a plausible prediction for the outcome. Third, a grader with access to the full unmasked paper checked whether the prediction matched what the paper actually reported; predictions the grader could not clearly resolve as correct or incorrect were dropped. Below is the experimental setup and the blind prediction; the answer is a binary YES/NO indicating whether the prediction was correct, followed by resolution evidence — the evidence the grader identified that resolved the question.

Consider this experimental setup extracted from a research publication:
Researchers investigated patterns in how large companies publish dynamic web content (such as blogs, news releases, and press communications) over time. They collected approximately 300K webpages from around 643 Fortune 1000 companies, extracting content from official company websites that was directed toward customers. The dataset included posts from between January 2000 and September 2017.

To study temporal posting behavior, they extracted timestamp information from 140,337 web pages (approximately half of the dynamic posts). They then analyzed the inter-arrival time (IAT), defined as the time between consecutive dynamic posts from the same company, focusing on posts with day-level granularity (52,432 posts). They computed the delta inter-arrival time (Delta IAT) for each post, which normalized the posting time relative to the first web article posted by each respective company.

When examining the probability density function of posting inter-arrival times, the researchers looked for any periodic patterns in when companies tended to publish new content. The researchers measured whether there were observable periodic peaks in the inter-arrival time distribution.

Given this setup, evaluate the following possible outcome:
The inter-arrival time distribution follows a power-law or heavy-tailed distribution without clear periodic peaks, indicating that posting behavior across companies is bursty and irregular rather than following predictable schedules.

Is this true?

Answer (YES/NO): NO